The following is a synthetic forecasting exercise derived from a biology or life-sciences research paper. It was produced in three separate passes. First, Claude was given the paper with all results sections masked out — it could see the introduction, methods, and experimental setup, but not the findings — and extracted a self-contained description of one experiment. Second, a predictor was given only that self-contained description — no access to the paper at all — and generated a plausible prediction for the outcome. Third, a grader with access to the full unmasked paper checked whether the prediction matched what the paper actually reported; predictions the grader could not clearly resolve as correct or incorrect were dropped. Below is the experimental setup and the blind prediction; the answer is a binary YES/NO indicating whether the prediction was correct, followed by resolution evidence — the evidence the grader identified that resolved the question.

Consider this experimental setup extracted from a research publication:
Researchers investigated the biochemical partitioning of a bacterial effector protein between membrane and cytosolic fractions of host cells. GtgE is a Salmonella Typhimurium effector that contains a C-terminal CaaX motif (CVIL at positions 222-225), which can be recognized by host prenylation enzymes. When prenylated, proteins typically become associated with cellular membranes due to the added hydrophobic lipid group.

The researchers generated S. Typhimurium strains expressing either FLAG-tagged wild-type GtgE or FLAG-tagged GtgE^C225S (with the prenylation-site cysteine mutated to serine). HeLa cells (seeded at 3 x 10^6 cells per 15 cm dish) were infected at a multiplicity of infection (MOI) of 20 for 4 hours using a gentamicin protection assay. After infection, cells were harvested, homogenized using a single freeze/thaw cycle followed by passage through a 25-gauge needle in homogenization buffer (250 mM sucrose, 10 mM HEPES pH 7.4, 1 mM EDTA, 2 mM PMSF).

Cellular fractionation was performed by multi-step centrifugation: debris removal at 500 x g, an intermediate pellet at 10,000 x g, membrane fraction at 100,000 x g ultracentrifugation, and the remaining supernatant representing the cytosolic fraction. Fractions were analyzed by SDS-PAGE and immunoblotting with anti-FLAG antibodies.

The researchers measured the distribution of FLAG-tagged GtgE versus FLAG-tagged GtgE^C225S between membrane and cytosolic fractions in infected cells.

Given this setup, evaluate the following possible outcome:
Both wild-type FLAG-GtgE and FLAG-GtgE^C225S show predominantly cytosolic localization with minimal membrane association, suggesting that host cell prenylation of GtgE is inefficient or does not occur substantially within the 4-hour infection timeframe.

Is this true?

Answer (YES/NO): NO